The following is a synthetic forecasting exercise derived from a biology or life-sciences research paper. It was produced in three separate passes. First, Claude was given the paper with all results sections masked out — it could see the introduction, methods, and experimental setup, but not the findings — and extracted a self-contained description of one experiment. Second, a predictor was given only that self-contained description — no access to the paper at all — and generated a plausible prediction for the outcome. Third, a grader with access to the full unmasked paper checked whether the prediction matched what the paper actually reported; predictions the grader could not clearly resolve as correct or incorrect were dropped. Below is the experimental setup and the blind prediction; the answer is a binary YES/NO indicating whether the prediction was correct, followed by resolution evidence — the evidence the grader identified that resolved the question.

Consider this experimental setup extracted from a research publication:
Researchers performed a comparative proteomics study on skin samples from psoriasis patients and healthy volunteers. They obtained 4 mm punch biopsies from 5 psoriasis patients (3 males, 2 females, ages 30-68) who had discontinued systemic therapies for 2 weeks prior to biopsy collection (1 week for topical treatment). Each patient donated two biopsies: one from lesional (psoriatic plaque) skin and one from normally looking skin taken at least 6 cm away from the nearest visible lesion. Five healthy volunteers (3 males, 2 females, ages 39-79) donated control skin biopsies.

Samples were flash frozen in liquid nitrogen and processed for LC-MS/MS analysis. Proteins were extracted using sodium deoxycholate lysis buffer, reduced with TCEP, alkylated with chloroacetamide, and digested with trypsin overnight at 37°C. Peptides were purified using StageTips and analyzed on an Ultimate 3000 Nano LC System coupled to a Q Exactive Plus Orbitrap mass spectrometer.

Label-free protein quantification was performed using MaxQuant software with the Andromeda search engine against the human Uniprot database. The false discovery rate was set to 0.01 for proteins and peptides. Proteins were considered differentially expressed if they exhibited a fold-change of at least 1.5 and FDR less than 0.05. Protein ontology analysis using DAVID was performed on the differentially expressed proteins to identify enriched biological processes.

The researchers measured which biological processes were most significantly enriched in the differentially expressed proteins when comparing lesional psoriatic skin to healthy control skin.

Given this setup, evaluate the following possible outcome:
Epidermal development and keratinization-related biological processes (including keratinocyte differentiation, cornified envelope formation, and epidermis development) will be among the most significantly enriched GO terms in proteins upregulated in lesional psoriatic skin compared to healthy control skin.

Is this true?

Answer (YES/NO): NO